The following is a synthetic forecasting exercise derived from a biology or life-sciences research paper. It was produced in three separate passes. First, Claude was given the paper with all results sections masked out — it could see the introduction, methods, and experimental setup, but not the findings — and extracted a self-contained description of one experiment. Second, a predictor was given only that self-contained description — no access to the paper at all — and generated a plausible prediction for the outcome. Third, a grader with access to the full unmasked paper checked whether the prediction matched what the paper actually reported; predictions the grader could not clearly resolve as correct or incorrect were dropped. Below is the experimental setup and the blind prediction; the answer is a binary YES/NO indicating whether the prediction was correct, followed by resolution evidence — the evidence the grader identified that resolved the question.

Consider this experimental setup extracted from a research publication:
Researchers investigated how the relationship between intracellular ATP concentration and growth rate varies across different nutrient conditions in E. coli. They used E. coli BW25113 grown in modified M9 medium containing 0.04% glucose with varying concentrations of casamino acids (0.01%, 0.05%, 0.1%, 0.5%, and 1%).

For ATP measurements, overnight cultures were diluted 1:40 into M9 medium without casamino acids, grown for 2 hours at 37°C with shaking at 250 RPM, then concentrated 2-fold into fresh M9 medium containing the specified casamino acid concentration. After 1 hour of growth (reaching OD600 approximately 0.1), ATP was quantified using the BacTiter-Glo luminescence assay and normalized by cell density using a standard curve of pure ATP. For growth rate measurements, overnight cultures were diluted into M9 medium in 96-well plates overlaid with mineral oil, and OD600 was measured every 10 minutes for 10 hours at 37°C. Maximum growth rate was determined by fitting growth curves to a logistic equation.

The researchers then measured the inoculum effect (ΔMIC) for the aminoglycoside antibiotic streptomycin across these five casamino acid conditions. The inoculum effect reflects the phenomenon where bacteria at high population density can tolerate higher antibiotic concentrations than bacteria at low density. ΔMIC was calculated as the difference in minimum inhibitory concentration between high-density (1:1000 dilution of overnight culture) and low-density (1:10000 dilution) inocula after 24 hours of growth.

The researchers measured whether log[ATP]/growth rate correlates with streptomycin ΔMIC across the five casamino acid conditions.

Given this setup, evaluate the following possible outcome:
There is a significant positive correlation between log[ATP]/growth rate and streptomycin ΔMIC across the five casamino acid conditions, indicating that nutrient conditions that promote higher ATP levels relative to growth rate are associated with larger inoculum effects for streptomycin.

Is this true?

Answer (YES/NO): NO